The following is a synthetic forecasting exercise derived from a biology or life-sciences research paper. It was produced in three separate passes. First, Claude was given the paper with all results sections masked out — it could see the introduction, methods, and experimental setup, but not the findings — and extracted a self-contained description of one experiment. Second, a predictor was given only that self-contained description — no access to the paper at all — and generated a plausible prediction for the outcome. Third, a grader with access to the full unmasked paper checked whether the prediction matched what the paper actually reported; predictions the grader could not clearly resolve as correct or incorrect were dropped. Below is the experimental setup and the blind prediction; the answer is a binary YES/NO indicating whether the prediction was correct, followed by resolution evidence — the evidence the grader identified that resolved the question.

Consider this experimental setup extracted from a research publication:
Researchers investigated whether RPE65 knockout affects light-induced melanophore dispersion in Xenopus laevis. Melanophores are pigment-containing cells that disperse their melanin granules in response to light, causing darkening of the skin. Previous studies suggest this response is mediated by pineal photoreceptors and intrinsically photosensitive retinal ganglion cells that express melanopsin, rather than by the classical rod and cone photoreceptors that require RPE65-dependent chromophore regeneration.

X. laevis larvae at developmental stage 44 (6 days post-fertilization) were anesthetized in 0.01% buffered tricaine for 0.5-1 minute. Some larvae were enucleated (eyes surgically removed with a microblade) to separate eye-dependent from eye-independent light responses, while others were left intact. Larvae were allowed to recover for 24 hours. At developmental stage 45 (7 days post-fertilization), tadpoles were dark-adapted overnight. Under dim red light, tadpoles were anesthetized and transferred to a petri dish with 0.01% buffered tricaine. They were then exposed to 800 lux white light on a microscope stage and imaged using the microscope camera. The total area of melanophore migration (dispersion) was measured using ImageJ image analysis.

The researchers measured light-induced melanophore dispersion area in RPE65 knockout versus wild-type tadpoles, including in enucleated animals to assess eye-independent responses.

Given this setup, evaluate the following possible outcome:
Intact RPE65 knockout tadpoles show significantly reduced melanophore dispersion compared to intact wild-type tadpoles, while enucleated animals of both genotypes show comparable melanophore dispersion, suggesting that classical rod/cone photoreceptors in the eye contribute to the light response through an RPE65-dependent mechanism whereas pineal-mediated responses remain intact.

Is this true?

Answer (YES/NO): NO